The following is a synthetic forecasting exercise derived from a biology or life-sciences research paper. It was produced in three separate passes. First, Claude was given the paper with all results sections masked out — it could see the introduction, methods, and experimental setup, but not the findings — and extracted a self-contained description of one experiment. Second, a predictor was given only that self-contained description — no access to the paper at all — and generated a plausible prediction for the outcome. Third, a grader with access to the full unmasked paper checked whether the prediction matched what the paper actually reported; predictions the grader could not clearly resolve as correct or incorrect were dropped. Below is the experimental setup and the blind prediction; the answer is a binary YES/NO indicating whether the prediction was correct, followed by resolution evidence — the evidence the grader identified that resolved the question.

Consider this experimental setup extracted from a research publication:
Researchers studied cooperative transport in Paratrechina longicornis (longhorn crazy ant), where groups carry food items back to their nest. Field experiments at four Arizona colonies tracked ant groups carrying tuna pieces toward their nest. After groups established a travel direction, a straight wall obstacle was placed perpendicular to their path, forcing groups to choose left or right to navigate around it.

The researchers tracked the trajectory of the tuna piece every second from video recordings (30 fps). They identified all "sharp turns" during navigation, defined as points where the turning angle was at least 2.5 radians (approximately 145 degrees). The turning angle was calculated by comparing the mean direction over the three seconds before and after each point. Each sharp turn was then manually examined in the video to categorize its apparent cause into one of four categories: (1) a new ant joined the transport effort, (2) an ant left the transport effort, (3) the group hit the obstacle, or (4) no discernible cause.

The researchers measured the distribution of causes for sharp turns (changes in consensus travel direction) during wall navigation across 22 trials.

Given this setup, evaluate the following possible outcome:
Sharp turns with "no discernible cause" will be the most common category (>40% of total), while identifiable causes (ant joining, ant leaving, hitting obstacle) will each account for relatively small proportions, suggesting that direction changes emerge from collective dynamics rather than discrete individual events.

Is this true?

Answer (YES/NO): NO